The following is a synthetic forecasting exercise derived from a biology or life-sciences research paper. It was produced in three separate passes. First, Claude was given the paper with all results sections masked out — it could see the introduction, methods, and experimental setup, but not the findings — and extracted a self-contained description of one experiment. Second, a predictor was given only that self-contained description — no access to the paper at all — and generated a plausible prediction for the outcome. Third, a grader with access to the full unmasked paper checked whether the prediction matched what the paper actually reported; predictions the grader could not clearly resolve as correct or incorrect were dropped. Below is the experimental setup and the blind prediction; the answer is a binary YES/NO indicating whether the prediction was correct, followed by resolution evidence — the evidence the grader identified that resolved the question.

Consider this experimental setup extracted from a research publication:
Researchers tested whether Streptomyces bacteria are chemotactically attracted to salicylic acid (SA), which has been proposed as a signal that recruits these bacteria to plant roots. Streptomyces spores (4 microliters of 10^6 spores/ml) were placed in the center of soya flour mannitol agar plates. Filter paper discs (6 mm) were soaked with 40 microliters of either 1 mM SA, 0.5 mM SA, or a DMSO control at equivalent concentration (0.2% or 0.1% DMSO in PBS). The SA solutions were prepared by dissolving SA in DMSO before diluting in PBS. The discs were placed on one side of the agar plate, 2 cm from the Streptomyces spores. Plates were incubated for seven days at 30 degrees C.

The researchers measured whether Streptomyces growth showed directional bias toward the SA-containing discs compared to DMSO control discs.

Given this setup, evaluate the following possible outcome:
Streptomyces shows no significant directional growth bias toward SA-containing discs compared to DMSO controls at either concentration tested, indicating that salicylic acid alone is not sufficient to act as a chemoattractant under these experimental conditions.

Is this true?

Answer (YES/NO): YES